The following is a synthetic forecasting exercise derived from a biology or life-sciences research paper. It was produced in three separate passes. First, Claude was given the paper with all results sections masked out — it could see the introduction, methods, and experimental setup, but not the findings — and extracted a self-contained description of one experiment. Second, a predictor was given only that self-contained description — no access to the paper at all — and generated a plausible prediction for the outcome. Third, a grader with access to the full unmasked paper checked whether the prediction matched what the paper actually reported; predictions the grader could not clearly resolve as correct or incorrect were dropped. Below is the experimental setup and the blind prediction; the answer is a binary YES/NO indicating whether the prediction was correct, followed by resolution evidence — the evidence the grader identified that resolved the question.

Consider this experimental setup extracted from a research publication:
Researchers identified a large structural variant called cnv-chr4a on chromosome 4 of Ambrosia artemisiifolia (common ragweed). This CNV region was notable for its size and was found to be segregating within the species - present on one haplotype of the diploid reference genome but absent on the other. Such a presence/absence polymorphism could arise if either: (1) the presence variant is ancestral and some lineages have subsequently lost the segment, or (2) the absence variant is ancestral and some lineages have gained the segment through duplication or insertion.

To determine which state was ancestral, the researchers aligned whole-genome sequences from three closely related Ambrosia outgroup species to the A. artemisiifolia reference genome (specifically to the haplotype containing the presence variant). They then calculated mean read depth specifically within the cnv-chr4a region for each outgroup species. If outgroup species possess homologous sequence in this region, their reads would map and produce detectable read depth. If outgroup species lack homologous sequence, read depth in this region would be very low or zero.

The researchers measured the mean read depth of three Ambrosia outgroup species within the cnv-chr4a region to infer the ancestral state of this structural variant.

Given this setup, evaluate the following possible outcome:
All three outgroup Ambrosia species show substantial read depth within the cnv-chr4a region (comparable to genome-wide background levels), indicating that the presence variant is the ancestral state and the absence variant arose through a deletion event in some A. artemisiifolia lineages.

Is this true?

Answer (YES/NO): NO